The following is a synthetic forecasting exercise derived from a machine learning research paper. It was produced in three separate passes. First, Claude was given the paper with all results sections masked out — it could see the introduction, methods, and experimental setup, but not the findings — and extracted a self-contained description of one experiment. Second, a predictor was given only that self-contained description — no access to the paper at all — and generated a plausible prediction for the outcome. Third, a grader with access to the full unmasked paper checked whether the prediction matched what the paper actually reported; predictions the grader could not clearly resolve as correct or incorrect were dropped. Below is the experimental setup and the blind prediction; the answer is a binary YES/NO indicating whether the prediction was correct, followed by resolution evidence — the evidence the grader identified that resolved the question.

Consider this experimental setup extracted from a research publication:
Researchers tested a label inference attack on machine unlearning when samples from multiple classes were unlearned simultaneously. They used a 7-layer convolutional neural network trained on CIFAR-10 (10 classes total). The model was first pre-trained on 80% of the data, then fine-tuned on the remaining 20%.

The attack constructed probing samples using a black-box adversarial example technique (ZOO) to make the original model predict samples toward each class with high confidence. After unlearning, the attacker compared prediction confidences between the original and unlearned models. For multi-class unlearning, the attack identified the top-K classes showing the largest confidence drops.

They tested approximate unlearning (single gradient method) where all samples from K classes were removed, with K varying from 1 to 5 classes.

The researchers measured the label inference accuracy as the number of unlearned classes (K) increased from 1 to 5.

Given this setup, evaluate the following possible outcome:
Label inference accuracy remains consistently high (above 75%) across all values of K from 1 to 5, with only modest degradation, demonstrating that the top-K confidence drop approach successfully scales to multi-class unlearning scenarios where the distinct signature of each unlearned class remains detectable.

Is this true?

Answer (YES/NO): NO